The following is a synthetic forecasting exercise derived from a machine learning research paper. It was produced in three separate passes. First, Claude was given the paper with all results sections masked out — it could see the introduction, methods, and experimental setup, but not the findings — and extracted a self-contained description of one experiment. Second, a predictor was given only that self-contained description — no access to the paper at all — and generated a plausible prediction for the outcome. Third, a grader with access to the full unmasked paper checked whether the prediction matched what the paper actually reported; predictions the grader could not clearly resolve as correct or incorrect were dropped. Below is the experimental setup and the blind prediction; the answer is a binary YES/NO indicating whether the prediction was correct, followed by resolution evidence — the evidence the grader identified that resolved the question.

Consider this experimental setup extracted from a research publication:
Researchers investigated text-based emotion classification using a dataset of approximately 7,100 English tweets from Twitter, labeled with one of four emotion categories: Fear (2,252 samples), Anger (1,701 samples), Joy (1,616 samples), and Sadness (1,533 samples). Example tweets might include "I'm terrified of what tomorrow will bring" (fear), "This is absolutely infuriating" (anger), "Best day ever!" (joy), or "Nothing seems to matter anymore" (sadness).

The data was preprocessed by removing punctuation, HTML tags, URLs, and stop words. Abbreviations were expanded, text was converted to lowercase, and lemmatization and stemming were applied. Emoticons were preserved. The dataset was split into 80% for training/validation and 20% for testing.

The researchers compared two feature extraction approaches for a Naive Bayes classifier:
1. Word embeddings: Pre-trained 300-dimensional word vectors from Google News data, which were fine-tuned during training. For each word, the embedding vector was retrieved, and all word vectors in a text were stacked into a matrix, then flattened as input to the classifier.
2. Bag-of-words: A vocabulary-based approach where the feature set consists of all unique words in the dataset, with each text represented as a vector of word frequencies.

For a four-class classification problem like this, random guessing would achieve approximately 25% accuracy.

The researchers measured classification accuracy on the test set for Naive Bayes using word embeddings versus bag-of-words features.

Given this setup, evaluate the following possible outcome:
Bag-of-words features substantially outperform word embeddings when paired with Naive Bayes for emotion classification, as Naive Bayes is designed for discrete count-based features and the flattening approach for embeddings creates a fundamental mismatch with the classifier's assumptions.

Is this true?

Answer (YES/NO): YES